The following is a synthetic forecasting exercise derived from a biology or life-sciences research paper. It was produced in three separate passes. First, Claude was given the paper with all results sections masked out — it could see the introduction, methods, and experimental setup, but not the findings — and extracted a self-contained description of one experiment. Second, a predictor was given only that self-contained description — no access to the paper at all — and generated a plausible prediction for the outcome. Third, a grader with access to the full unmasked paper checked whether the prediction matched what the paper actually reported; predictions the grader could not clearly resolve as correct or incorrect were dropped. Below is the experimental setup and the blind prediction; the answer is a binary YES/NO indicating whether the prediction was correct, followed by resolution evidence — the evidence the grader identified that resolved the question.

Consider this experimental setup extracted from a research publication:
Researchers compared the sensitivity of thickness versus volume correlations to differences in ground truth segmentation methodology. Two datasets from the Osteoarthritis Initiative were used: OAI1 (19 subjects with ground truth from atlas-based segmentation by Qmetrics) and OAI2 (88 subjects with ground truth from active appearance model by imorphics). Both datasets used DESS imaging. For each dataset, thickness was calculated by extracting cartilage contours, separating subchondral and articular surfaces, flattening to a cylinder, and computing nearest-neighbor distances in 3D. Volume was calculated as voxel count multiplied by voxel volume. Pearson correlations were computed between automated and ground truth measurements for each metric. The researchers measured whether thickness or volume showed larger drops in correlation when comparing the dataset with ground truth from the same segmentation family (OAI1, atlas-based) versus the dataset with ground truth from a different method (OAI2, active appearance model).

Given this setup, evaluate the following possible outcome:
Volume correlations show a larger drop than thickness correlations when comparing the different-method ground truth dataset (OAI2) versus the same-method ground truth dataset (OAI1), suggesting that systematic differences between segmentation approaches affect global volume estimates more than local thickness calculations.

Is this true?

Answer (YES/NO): NO